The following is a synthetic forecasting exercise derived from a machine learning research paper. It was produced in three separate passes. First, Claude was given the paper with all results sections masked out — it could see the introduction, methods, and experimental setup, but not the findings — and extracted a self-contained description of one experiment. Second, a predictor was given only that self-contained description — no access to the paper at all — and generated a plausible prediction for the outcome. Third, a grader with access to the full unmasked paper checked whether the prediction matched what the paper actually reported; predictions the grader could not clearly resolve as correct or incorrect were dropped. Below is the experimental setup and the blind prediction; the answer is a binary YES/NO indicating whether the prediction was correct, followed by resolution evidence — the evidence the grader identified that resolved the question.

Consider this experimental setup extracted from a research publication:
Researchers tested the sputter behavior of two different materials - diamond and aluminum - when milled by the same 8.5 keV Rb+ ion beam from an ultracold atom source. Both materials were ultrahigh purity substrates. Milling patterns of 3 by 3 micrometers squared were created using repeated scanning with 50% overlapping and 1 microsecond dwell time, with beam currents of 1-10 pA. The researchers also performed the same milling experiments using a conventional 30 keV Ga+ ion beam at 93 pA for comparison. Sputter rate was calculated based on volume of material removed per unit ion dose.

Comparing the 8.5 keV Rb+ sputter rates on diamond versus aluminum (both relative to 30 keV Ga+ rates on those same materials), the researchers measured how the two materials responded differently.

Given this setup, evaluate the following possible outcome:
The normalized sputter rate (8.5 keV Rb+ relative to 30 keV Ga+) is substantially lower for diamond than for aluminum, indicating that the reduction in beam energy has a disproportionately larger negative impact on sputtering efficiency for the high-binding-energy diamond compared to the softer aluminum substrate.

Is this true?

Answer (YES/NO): NO